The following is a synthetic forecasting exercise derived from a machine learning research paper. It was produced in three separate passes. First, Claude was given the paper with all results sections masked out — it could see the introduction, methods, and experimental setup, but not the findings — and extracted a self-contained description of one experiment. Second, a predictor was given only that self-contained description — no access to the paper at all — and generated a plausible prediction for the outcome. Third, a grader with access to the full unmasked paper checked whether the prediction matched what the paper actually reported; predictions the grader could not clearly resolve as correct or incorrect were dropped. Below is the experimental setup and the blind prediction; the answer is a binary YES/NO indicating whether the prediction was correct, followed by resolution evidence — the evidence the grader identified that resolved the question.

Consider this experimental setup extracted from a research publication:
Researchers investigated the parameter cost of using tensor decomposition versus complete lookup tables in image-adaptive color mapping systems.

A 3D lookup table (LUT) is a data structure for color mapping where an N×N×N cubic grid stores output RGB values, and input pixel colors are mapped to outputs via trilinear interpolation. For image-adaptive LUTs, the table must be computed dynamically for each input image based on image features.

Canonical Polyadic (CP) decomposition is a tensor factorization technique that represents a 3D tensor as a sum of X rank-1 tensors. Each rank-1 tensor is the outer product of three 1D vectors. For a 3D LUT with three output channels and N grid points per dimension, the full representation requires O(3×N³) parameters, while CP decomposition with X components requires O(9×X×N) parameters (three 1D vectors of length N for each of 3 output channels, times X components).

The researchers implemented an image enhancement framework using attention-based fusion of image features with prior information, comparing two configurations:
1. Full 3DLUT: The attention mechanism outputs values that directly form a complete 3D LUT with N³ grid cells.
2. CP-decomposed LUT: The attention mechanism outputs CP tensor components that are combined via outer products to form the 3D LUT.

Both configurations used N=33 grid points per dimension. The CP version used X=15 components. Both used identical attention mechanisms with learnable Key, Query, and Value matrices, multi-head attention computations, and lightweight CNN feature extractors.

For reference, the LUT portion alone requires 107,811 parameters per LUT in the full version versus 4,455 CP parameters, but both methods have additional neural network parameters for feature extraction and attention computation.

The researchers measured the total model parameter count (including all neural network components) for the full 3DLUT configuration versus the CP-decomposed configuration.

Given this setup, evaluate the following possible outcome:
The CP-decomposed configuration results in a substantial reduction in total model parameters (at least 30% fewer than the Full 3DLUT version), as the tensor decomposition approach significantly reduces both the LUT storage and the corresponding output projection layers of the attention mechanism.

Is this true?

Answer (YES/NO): YES